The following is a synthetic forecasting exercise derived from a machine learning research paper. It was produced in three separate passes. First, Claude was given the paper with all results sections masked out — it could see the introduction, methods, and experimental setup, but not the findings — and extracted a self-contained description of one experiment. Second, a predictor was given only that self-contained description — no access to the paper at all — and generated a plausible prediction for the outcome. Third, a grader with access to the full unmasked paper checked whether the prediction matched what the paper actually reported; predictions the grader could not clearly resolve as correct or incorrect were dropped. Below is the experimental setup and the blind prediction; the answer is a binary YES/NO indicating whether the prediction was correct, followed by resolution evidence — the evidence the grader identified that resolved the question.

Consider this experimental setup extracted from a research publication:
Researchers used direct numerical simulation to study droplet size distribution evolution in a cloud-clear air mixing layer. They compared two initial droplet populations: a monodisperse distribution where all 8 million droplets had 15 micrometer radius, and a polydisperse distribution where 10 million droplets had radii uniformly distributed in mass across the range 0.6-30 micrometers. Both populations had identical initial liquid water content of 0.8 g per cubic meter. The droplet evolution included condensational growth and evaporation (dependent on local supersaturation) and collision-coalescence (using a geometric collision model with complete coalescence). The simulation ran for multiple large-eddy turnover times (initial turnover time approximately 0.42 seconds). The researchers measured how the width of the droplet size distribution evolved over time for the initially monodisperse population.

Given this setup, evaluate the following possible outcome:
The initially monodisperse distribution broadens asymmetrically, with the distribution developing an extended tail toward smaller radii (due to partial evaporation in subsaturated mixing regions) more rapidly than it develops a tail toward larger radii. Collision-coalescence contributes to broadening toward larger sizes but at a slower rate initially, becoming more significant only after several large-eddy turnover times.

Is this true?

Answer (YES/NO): NO